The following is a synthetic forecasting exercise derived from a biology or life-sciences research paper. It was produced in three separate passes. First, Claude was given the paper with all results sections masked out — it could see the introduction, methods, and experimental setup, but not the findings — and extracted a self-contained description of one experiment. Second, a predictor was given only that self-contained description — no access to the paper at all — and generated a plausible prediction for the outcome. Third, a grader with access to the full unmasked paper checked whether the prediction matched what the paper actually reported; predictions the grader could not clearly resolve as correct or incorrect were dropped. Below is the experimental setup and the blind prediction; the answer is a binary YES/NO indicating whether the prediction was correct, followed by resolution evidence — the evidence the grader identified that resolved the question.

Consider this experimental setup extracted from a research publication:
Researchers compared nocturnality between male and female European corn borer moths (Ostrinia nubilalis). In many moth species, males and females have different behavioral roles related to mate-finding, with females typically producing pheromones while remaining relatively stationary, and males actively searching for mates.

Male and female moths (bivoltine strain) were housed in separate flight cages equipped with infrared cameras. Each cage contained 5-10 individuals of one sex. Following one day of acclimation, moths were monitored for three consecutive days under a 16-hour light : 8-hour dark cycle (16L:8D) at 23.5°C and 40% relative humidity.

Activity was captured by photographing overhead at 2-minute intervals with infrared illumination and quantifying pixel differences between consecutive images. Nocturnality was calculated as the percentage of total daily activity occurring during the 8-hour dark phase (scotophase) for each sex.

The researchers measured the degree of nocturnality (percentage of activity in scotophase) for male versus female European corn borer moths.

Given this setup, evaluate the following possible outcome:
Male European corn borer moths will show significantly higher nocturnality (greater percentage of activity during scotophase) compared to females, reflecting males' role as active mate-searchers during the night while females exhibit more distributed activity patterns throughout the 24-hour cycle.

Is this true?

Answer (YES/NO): NO